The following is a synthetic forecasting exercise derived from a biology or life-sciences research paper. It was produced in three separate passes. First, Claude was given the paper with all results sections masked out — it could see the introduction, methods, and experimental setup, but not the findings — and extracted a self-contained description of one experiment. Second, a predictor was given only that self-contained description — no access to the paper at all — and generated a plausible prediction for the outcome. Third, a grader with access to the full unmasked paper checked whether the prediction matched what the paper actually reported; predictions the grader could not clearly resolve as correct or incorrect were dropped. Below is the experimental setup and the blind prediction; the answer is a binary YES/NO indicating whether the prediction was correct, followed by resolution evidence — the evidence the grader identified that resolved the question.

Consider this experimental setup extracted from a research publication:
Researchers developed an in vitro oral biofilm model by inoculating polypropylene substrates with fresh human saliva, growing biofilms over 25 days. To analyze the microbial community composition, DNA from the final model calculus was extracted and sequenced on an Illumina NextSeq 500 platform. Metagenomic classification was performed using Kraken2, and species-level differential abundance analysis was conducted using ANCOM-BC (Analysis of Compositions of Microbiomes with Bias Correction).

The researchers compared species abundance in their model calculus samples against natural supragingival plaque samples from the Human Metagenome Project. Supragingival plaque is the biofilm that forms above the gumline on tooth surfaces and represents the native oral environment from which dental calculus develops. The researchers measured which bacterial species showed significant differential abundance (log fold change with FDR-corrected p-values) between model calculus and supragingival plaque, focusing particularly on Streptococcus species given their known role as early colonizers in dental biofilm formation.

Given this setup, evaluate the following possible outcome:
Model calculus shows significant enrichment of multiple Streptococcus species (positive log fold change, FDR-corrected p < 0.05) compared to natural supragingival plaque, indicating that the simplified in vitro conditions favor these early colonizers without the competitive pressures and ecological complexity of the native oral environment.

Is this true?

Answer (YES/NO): NO